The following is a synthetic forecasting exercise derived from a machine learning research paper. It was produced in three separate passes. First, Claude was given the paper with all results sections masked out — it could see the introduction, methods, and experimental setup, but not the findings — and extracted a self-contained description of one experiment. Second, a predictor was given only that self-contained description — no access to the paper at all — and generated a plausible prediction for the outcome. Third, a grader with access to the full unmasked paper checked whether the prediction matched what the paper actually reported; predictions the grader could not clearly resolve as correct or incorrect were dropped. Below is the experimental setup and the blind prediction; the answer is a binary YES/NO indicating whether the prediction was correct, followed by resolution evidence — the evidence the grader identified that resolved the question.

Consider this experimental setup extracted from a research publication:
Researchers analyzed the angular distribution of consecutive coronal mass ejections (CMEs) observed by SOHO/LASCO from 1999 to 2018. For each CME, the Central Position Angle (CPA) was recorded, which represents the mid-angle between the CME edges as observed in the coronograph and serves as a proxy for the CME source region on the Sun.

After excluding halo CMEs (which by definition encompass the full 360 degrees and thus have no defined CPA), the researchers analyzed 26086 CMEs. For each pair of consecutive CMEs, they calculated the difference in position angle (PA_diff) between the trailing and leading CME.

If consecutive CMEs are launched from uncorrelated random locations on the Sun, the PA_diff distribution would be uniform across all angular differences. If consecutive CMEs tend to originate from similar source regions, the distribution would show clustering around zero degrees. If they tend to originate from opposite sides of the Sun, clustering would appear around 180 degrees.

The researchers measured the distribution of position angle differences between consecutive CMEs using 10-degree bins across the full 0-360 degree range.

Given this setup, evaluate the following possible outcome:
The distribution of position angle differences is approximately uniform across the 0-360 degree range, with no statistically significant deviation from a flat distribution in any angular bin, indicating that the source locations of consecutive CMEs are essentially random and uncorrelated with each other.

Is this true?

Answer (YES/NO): NO